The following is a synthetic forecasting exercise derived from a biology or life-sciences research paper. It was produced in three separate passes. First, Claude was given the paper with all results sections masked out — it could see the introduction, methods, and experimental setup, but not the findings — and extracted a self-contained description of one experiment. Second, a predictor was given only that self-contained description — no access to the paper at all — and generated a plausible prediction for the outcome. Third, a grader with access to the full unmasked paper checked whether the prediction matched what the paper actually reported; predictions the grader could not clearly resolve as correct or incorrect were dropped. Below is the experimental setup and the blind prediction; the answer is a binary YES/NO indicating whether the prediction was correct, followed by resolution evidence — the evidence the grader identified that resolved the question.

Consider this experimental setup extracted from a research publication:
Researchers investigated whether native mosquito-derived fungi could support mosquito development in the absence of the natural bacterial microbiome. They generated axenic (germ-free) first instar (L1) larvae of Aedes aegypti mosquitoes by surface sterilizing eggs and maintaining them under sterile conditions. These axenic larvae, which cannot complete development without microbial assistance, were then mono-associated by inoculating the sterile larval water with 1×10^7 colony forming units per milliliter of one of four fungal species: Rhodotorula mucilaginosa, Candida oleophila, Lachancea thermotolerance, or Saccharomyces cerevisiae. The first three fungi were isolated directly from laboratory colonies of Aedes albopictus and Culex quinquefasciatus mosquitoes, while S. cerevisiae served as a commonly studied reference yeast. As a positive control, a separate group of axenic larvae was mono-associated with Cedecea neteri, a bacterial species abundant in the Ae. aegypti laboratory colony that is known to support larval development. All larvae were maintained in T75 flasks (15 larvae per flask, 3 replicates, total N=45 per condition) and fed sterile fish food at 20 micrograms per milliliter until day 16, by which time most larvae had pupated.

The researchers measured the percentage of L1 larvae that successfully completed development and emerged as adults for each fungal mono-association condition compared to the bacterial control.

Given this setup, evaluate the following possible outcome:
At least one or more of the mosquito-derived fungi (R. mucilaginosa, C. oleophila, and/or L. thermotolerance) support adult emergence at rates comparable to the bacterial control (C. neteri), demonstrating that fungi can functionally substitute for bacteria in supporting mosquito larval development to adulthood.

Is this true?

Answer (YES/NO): YES